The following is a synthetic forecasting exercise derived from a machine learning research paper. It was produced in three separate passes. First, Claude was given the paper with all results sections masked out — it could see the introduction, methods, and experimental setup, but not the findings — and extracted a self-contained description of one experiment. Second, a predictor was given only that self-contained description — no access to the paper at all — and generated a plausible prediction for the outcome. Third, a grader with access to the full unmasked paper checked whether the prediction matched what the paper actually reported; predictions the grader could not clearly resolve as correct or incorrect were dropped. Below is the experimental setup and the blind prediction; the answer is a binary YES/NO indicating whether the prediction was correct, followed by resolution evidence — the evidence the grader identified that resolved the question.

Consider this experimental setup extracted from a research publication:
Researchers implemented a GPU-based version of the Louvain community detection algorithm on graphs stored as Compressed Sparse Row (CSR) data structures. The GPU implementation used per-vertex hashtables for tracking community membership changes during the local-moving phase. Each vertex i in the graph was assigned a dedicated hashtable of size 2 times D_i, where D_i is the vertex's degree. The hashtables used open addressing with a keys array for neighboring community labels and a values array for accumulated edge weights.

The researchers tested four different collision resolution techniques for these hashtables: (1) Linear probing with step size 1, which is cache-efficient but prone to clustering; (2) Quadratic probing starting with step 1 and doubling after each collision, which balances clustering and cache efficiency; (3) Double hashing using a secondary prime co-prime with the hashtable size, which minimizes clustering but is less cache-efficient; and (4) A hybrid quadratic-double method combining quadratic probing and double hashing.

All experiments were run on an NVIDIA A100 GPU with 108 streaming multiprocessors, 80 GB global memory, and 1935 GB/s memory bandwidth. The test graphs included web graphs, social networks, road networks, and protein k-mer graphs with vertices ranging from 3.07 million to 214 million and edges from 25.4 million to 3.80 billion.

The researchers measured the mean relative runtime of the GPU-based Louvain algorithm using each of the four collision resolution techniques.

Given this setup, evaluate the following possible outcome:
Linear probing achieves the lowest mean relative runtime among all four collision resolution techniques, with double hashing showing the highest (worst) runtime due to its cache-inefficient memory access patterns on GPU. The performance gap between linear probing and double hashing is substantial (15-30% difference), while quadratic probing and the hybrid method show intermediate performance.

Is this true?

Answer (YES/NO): NO